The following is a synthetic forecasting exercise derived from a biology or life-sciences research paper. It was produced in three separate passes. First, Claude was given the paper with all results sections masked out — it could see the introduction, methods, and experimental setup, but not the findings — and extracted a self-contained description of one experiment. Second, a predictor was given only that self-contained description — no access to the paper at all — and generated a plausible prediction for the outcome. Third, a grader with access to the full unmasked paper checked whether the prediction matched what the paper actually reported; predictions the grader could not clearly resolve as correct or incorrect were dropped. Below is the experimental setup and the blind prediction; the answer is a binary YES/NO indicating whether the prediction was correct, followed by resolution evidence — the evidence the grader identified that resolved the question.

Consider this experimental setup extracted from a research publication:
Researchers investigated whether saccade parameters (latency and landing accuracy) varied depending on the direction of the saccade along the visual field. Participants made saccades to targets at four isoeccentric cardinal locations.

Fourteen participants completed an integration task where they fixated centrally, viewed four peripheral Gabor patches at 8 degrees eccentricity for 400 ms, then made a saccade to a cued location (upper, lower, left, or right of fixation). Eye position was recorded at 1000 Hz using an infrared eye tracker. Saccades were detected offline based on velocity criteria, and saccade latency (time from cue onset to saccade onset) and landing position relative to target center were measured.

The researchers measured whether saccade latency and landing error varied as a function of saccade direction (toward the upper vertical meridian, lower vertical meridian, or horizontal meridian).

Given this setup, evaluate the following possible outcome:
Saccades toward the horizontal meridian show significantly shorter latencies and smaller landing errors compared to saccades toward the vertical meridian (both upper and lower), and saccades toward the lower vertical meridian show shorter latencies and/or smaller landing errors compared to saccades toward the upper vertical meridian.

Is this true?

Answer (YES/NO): NO